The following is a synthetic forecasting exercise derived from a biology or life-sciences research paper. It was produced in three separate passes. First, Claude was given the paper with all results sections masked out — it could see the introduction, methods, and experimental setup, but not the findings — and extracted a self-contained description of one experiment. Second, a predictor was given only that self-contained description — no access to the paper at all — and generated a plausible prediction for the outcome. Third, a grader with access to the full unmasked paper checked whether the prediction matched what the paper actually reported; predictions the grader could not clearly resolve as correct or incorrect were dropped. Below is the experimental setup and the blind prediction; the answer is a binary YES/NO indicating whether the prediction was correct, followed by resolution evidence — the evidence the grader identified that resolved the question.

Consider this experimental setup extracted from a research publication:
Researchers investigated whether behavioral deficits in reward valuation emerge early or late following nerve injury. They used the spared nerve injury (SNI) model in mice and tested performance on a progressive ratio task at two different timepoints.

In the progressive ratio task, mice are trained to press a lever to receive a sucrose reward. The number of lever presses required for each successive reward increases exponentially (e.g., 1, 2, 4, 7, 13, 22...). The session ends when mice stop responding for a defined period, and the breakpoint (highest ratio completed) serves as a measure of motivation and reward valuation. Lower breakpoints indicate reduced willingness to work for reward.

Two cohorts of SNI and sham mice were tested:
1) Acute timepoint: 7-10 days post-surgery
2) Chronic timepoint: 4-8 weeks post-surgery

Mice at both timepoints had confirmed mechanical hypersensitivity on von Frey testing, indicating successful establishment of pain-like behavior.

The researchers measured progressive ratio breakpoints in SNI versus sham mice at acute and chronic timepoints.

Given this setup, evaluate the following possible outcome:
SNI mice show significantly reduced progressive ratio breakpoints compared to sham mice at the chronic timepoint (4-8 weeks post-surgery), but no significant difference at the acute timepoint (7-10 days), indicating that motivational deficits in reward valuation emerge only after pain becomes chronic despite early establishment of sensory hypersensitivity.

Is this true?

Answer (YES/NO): YES